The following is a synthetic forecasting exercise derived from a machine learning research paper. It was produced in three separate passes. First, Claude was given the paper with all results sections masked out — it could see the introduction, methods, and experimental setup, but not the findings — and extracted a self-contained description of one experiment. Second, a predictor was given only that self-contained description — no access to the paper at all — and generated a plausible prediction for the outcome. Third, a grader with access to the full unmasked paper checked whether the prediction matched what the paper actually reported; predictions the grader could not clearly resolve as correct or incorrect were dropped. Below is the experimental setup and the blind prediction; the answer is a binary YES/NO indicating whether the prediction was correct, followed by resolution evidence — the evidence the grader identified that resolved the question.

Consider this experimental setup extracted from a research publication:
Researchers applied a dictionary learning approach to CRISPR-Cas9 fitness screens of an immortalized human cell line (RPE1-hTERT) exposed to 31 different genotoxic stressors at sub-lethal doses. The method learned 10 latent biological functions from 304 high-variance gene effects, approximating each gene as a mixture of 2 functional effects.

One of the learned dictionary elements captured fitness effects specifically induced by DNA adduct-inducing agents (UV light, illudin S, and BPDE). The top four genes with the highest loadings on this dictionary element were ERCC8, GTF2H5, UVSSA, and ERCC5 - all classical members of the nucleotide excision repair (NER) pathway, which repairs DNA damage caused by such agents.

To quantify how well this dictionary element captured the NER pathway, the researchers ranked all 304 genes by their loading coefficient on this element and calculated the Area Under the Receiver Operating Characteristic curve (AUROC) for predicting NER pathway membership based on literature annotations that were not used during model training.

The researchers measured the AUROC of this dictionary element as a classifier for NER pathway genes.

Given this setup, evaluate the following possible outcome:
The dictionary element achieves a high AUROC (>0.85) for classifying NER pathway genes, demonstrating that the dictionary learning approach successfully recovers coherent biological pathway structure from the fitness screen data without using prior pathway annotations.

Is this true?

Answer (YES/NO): YES